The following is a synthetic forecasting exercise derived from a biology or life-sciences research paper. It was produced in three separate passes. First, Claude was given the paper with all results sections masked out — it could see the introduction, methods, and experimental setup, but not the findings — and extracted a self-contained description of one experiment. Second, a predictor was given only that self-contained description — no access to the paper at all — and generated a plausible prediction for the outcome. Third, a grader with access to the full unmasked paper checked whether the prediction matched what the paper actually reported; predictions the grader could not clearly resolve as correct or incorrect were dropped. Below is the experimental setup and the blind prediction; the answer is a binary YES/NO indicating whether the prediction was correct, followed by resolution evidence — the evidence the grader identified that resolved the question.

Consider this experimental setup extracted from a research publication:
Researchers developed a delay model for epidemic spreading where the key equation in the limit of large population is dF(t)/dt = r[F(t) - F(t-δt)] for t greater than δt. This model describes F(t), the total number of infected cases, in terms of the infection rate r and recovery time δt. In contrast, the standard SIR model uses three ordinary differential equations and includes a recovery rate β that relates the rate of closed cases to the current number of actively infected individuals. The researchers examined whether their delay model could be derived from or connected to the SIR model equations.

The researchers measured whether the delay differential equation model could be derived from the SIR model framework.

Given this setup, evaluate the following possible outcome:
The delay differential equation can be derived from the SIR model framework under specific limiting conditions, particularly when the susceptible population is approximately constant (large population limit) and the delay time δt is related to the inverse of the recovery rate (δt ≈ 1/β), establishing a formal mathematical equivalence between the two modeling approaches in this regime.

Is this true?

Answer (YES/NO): NO